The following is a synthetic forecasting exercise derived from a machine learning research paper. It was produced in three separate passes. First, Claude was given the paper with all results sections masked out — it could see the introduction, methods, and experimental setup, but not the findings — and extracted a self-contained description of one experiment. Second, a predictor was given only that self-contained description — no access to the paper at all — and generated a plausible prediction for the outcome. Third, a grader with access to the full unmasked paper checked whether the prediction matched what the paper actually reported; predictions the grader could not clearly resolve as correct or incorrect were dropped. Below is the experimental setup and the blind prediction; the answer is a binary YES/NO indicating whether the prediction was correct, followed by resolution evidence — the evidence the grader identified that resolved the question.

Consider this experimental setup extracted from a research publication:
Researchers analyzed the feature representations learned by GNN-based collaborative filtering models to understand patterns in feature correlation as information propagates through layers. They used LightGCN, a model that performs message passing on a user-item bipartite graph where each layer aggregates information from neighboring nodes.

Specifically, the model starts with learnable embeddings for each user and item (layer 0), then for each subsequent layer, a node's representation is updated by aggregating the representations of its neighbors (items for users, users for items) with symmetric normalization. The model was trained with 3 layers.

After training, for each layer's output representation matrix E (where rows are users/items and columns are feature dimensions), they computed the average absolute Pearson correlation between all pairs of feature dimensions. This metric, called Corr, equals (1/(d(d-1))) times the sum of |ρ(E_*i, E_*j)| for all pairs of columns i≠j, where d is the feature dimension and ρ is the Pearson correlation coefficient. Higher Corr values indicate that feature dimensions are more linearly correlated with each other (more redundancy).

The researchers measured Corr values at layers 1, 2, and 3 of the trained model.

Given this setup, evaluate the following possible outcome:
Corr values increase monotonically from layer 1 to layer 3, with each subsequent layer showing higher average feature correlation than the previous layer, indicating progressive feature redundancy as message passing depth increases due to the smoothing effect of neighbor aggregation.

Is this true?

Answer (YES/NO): YES